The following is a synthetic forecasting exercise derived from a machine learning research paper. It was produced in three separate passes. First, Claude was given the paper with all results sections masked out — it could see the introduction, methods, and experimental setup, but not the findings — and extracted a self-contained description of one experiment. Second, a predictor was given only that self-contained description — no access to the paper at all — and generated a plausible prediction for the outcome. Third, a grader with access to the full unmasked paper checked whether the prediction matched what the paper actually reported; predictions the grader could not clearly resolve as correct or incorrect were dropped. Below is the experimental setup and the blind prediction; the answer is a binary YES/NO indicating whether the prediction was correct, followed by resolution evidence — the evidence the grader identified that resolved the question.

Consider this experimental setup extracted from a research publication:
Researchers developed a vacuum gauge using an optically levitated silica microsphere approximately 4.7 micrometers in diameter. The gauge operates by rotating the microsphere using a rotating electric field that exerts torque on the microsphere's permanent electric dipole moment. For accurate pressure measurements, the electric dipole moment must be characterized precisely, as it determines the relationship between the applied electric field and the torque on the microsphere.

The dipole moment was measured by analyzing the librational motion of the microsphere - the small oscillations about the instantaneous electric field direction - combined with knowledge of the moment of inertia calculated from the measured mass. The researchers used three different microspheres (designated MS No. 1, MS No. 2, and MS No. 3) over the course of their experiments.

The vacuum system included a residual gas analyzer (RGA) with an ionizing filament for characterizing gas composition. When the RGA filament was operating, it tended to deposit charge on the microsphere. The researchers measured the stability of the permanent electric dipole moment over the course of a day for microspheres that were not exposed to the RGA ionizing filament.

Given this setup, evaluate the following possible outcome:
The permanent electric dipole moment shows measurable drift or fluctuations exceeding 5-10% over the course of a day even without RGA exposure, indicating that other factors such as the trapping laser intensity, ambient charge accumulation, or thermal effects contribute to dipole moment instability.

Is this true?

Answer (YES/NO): NO